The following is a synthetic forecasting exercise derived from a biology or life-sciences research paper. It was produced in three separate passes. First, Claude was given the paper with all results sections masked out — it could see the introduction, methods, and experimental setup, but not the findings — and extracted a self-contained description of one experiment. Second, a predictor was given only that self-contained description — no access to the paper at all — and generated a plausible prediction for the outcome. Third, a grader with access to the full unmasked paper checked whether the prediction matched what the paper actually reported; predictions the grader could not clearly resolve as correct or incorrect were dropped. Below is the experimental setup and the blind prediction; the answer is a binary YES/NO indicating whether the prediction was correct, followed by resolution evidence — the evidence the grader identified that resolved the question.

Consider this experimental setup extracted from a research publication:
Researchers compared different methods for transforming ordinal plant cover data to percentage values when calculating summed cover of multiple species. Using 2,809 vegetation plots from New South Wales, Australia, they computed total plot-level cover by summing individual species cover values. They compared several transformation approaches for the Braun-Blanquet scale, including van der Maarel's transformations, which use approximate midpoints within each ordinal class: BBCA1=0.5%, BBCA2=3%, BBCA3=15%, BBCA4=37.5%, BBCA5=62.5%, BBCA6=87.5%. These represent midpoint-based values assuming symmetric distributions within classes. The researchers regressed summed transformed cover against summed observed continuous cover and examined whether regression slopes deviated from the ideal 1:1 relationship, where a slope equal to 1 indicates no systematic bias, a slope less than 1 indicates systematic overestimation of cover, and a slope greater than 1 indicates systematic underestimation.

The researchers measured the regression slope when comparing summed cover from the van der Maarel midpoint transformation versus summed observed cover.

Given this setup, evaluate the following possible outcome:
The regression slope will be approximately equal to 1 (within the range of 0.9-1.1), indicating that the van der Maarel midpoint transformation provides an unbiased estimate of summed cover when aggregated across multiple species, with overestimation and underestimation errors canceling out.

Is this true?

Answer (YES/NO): NO